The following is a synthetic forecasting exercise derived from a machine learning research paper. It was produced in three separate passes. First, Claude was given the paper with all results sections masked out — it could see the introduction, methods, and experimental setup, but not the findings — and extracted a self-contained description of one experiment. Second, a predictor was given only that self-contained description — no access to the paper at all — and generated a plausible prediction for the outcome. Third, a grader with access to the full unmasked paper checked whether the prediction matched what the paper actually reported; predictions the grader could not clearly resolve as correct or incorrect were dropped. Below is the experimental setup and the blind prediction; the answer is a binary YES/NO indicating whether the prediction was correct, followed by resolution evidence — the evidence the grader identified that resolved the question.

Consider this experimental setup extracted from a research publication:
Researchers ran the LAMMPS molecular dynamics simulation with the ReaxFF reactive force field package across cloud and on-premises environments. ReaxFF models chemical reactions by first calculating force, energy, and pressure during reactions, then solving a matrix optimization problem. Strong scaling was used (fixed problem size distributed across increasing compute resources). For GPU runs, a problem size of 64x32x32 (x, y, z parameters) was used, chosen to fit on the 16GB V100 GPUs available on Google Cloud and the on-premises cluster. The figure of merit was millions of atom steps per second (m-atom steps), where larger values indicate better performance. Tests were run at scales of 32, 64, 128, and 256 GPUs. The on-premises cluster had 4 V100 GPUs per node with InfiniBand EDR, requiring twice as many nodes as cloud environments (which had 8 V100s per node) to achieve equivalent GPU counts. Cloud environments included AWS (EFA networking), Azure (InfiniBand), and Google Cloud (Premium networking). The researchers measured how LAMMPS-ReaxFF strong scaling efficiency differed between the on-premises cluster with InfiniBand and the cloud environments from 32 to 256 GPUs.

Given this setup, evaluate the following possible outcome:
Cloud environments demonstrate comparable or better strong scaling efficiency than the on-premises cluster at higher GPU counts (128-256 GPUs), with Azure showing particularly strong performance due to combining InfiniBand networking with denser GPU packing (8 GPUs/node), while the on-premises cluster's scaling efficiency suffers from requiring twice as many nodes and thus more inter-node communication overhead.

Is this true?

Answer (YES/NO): NO